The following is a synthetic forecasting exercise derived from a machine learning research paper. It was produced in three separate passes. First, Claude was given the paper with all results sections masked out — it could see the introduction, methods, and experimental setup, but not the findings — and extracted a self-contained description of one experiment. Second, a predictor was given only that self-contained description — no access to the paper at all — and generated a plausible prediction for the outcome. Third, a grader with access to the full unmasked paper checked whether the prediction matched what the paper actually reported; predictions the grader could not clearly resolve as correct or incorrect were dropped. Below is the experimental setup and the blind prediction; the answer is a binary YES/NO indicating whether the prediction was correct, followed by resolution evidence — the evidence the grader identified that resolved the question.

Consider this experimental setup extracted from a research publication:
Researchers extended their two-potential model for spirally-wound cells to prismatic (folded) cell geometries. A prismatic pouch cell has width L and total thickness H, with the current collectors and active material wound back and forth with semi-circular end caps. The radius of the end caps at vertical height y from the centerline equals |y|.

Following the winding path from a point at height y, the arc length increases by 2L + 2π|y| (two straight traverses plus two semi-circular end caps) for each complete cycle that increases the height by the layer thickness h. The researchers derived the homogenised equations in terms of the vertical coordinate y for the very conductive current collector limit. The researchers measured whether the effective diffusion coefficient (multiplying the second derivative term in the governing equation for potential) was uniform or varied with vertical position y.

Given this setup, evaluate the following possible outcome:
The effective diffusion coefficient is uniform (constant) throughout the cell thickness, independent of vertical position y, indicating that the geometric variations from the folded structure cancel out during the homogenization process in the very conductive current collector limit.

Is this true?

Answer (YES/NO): NO